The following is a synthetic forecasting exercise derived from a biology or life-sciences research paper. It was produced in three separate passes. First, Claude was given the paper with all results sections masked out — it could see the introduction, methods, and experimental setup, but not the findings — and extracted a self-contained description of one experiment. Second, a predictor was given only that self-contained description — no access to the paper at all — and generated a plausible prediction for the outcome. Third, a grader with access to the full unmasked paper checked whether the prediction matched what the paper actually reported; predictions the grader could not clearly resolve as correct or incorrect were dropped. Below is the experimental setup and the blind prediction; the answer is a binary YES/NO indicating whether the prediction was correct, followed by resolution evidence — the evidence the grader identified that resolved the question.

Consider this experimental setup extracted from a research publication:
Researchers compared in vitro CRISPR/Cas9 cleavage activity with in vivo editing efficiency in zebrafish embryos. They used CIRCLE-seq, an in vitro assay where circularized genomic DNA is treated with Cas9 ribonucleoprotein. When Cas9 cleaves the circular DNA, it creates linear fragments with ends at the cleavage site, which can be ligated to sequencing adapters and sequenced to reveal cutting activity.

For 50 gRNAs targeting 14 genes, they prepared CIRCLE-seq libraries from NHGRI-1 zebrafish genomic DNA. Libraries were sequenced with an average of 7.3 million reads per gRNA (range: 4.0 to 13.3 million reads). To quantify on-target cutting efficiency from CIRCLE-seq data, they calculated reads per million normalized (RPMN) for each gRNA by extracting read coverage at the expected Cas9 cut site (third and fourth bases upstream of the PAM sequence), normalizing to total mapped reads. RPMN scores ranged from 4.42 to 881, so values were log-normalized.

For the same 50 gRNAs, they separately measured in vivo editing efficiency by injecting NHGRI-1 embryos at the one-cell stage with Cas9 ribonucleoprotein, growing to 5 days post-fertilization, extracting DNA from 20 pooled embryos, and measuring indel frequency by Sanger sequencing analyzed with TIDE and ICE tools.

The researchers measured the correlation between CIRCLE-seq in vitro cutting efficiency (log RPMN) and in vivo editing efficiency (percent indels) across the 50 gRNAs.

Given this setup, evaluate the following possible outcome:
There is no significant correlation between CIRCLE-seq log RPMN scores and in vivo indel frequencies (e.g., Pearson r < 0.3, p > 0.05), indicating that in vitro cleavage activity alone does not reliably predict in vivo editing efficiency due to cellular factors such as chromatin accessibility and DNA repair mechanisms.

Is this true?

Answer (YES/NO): YES